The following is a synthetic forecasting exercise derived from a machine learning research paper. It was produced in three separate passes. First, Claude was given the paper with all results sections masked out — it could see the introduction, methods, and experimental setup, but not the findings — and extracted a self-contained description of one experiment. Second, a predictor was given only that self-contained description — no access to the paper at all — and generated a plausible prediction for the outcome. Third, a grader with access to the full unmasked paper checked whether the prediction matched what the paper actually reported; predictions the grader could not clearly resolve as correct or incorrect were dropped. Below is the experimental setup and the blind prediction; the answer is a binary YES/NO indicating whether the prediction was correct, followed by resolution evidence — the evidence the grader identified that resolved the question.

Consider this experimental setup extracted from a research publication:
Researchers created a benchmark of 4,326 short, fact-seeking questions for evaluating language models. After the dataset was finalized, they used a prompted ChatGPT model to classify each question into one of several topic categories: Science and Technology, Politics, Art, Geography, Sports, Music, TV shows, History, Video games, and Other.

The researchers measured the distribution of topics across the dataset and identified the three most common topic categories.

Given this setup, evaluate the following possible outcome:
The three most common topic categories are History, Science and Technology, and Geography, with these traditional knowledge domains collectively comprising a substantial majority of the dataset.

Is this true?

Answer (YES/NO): NO